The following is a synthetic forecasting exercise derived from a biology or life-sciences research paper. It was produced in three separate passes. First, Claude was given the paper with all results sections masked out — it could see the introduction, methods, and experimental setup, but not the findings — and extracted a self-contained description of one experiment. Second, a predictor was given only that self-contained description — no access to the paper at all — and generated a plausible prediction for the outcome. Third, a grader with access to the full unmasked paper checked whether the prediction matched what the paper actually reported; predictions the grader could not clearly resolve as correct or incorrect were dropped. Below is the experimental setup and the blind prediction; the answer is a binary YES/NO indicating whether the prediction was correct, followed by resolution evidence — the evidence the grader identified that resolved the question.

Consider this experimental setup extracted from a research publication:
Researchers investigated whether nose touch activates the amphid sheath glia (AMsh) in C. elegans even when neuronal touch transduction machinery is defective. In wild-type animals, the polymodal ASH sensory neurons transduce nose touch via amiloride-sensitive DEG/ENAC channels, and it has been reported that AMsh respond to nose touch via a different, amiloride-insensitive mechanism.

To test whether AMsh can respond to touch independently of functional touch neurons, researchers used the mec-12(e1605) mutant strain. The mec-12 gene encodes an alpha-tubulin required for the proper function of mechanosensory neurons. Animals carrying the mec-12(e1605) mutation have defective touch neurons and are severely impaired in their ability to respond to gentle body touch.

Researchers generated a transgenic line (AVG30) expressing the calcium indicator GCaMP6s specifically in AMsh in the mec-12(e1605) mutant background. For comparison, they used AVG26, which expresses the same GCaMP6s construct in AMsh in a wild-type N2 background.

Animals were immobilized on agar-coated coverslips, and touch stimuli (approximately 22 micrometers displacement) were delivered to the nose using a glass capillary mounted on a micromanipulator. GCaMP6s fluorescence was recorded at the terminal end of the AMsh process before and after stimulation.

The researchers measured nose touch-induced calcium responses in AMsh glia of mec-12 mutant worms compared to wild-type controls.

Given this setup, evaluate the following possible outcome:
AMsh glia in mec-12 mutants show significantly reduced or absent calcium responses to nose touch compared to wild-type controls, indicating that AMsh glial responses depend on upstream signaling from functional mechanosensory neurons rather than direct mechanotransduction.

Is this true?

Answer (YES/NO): NO